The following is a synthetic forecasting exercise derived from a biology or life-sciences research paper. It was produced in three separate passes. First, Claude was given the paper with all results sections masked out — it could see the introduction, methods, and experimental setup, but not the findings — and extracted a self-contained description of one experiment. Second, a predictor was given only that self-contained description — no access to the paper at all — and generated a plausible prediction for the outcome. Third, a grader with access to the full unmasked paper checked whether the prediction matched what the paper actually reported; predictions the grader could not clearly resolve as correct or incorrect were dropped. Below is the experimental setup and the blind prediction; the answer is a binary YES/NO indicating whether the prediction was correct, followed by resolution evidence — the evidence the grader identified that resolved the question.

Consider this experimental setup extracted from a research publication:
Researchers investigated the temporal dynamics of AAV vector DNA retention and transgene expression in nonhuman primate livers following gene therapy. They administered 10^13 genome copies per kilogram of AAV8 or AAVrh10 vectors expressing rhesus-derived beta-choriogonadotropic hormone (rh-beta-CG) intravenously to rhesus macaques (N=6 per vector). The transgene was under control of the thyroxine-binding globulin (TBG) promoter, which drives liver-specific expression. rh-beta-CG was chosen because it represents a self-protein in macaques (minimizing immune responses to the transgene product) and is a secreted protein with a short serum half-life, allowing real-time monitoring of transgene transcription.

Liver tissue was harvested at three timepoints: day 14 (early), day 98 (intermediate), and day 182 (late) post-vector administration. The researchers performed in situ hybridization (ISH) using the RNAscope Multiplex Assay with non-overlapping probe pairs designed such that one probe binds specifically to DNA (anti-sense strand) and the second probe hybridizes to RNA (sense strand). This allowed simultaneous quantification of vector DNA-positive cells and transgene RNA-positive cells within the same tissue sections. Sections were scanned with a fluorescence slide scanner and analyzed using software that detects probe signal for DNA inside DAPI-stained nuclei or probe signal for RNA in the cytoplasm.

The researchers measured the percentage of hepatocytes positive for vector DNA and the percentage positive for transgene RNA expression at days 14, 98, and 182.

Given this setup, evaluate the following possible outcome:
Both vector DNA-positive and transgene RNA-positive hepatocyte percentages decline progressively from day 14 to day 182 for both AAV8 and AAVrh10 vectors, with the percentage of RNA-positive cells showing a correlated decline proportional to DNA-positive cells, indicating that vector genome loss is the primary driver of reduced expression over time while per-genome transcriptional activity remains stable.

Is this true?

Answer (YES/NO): NO